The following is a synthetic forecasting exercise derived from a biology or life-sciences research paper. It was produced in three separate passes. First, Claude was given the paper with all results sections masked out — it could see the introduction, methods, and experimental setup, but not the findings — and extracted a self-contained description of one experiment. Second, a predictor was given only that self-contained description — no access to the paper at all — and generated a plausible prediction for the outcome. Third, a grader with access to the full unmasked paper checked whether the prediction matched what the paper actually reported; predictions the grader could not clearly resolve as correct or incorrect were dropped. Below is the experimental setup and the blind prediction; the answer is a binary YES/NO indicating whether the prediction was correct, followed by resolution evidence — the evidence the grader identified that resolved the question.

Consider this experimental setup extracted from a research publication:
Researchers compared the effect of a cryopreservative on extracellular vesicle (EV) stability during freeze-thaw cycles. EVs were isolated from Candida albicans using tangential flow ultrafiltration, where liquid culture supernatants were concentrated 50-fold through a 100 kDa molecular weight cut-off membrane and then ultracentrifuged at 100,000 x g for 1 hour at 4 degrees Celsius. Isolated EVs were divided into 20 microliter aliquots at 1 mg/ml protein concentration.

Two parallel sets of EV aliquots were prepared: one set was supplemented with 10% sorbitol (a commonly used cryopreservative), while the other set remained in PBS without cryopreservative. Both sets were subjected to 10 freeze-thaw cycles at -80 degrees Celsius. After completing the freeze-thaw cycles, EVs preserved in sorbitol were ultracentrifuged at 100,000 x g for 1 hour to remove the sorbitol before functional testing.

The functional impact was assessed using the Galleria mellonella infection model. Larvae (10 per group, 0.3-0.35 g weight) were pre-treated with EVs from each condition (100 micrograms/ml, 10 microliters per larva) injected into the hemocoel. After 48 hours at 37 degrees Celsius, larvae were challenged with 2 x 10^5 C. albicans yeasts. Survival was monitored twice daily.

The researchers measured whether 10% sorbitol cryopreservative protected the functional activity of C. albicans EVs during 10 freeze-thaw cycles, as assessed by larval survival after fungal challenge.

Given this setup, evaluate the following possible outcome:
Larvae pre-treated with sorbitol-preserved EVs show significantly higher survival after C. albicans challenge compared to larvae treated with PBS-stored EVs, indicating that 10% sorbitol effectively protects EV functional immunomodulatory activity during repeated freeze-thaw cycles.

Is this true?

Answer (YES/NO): YES